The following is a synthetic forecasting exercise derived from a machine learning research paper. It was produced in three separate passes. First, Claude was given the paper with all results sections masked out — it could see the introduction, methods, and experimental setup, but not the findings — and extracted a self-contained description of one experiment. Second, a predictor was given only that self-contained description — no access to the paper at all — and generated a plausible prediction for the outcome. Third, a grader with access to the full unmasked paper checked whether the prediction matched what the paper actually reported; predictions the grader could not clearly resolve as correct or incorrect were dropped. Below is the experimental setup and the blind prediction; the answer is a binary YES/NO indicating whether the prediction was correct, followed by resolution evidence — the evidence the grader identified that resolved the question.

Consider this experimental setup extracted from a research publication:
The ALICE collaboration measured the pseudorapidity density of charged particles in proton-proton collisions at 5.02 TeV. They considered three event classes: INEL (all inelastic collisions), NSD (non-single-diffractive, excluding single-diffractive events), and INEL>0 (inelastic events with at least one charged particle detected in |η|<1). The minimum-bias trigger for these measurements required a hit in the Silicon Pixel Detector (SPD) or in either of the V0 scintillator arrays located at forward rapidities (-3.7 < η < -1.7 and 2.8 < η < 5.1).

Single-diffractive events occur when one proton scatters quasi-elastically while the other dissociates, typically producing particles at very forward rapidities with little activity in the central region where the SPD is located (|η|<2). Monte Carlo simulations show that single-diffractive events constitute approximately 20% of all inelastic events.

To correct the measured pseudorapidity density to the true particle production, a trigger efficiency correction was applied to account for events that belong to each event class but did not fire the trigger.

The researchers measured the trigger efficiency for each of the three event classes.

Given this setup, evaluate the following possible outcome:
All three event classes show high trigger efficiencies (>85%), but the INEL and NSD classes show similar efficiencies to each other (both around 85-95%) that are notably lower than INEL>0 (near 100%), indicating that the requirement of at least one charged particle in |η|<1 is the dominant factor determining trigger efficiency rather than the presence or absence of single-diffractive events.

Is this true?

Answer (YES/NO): NO